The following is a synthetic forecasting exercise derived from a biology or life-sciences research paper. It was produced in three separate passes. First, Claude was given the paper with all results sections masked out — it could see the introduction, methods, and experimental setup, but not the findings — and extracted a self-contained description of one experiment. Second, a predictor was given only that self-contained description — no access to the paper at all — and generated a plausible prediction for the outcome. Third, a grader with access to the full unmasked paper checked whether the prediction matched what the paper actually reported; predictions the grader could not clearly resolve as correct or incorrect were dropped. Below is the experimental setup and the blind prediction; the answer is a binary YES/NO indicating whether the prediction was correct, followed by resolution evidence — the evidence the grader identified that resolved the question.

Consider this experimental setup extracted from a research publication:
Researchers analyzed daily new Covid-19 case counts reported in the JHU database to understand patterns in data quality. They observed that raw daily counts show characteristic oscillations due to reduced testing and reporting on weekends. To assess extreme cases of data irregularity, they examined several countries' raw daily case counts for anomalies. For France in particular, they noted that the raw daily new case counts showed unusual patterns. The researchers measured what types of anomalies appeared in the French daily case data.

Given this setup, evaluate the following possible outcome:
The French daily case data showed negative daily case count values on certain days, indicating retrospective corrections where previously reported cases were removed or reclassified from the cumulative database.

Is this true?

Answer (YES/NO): YES